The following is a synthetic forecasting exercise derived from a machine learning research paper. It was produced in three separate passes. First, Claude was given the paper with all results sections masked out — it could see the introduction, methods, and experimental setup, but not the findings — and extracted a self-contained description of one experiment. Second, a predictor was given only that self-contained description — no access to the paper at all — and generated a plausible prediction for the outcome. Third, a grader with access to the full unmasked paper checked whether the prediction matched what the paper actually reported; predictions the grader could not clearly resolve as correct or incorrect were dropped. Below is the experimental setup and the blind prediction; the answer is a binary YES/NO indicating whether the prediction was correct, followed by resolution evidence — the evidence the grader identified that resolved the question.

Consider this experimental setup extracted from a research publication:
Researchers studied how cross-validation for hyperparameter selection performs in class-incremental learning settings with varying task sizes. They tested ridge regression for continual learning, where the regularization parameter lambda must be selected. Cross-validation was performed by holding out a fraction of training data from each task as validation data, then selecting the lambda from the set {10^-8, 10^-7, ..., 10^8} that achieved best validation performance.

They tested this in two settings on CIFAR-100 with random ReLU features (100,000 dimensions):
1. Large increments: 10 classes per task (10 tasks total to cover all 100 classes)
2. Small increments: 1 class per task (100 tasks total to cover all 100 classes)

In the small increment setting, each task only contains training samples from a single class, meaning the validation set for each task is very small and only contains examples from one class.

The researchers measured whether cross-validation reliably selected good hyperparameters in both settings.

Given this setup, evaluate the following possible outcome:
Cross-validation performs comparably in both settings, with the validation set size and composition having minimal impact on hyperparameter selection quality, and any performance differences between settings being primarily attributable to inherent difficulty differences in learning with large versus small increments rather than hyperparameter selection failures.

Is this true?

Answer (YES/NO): NO